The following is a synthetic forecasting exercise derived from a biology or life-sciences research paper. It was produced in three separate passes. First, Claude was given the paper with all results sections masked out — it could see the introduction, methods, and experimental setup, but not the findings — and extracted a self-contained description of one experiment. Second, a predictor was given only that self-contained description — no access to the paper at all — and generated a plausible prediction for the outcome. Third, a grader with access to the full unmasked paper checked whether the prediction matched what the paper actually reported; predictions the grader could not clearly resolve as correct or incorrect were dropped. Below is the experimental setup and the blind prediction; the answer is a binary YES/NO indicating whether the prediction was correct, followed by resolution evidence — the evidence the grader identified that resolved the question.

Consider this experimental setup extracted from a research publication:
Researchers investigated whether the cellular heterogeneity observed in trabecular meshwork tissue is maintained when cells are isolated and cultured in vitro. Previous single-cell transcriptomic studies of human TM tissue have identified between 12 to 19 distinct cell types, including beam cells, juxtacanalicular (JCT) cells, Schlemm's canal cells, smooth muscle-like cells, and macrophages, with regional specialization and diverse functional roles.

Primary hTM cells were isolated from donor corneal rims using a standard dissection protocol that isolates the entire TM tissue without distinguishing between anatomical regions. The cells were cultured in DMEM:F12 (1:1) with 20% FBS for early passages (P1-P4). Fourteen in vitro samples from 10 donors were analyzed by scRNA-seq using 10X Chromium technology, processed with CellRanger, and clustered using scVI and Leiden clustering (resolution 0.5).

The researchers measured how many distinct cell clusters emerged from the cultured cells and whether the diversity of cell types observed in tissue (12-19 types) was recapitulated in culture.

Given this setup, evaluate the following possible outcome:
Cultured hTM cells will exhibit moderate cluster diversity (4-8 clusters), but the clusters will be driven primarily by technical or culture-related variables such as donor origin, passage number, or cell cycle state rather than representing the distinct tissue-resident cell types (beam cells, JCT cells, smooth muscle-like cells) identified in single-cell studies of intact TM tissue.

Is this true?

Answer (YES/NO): NO